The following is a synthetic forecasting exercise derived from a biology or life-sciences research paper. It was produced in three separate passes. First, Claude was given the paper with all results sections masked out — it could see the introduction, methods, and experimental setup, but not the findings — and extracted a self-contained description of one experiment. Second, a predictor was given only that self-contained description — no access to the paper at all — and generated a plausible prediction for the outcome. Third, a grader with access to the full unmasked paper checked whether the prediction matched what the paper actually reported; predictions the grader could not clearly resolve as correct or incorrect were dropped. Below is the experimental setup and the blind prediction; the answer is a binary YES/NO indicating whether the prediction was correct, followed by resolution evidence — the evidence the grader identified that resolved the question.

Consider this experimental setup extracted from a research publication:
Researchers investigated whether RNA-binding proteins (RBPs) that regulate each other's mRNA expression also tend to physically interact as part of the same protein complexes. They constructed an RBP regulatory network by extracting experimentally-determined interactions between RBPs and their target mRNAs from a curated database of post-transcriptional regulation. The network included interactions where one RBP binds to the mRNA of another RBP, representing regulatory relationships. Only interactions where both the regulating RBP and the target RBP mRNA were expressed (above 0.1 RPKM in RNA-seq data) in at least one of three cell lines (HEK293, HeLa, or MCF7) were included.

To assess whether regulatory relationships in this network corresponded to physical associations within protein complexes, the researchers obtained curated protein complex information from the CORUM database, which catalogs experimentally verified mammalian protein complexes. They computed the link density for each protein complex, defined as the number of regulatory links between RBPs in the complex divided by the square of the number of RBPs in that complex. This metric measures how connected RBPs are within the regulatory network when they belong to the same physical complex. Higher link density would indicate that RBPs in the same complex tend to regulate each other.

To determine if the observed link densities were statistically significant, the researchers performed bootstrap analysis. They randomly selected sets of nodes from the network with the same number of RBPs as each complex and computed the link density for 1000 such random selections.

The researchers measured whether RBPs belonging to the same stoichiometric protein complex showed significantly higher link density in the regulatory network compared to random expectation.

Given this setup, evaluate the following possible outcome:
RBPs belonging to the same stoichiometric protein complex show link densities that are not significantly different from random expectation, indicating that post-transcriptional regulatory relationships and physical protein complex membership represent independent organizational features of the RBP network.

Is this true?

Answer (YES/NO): NO